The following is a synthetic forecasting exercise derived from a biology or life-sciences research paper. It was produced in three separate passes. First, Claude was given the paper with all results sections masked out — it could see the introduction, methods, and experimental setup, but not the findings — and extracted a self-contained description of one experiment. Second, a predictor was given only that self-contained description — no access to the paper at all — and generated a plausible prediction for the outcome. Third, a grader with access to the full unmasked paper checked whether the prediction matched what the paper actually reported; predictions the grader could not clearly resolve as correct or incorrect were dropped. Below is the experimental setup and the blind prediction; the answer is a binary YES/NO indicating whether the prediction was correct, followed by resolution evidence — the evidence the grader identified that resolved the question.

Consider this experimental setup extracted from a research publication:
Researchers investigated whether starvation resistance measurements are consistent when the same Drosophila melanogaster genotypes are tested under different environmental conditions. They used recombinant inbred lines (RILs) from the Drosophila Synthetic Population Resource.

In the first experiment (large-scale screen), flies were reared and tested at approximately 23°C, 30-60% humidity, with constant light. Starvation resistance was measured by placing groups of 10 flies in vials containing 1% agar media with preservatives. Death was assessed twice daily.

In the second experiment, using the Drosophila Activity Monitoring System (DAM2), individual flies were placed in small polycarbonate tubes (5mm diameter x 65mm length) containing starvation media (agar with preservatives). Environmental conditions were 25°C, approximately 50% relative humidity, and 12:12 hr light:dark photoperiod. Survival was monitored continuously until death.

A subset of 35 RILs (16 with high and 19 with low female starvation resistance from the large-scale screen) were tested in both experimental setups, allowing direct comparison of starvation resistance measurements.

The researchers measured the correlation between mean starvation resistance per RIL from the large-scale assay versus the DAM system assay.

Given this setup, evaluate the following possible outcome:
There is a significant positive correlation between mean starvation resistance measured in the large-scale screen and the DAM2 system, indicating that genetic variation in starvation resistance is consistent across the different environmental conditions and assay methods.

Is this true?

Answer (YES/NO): YES